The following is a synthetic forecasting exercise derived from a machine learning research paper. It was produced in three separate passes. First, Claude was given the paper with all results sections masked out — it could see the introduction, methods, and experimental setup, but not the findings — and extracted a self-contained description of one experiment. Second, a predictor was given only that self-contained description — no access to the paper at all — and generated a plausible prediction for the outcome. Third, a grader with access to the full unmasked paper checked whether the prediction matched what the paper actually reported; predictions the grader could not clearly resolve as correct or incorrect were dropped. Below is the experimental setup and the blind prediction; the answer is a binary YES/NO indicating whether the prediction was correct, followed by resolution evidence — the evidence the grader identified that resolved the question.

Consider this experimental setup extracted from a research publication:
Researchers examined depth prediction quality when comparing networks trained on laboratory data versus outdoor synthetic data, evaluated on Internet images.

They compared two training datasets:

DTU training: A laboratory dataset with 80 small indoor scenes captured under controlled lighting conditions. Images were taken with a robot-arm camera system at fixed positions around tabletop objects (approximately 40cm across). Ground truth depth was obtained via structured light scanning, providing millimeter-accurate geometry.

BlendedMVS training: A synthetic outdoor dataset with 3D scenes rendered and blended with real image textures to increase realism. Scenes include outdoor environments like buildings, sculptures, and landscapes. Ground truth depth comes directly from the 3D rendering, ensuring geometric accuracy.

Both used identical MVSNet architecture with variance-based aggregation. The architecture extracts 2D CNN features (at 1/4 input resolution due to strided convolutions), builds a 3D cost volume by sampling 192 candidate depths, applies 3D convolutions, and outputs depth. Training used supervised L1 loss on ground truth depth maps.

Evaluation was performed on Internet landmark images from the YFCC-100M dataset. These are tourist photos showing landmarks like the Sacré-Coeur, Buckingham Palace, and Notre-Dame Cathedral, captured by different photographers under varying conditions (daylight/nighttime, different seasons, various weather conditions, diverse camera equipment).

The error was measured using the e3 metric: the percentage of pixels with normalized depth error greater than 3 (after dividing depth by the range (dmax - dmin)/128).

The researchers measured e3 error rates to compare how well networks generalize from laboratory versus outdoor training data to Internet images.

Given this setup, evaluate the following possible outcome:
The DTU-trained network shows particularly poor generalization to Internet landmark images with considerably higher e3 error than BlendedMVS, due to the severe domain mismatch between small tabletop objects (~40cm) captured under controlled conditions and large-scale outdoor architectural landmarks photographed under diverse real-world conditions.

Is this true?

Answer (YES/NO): YES